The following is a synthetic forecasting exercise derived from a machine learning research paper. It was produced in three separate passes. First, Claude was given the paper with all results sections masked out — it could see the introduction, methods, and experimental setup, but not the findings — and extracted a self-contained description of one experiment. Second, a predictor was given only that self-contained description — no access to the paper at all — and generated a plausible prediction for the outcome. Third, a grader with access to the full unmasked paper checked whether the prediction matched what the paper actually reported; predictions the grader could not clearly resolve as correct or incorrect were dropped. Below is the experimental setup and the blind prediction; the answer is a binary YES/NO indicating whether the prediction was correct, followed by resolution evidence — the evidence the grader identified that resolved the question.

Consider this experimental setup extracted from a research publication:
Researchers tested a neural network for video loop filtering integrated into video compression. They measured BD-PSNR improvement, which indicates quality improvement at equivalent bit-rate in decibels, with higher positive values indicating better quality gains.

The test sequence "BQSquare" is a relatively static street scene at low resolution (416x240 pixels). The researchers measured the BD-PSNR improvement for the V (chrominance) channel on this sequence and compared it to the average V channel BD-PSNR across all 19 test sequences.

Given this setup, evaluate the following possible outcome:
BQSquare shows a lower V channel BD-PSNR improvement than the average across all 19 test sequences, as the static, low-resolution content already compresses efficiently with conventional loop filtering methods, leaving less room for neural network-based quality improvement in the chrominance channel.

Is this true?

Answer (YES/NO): NO